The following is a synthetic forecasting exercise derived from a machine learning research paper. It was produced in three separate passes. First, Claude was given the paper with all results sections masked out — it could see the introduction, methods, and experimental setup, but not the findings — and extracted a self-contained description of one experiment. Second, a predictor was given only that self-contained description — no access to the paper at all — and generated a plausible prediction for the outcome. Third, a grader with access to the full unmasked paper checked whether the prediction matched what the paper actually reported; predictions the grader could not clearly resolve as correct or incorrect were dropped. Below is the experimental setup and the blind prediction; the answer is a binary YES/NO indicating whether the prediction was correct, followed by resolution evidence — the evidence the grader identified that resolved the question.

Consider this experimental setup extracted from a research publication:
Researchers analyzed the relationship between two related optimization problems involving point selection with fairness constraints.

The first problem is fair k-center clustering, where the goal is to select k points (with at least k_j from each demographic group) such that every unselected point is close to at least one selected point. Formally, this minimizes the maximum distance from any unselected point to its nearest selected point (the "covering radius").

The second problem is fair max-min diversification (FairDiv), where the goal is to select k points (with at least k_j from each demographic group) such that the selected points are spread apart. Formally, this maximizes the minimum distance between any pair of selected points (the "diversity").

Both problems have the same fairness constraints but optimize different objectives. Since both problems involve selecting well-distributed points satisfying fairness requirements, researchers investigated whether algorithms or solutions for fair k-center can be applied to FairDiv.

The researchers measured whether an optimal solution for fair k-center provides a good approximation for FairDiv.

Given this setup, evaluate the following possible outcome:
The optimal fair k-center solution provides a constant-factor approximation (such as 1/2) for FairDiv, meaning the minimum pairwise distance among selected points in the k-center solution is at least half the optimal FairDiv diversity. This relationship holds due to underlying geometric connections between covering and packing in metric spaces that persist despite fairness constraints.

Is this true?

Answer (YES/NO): NO